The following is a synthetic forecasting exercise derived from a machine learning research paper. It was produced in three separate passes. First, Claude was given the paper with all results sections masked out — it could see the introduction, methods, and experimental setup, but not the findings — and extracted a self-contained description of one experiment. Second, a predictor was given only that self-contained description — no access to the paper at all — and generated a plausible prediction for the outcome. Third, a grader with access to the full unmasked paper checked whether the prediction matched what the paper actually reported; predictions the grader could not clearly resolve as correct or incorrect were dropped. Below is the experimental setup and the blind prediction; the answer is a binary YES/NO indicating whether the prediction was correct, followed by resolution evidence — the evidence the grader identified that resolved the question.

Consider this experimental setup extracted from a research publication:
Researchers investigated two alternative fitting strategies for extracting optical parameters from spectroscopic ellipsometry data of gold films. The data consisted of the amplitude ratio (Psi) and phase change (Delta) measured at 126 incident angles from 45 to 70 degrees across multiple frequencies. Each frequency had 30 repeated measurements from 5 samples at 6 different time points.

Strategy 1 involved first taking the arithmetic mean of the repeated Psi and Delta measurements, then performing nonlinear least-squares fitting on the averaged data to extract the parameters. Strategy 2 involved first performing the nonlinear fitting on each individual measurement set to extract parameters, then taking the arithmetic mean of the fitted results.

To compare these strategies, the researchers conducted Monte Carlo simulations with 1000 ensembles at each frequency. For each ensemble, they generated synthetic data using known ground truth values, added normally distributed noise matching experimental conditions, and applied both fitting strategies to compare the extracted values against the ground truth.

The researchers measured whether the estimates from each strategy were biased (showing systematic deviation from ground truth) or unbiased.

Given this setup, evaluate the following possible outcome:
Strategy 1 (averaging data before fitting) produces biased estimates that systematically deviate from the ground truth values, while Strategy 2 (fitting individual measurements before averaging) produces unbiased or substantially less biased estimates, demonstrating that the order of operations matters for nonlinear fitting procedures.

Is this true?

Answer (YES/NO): NO